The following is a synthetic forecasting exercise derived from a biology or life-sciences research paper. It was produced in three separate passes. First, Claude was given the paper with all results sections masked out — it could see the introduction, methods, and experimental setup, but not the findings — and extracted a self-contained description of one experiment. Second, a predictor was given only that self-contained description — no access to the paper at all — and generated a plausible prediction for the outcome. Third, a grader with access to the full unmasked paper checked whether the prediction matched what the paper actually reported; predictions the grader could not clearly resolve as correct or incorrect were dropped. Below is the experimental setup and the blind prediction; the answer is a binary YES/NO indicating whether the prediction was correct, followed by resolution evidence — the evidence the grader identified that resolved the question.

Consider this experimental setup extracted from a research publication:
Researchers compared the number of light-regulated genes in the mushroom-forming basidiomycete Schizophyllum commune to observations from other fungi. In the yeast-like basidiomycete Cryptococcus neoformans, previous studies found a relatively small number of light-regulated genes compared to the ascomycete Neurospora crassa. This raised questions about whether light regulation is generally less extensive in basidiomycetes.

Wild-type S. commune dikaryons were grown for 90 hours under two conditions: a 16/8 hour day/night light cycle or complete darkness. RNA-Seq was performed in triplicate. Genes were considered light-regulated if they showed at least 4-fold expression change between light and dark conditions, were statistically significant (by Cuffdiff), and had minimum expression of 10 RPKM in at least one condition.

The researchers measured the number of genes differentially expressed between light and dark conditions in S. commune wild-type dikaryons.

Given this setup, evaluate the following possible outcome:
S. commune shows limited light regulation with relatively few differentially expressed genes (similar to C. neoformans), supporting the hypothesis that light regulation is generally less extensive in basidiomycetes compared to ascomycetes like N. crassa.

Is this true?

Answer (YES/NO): NO